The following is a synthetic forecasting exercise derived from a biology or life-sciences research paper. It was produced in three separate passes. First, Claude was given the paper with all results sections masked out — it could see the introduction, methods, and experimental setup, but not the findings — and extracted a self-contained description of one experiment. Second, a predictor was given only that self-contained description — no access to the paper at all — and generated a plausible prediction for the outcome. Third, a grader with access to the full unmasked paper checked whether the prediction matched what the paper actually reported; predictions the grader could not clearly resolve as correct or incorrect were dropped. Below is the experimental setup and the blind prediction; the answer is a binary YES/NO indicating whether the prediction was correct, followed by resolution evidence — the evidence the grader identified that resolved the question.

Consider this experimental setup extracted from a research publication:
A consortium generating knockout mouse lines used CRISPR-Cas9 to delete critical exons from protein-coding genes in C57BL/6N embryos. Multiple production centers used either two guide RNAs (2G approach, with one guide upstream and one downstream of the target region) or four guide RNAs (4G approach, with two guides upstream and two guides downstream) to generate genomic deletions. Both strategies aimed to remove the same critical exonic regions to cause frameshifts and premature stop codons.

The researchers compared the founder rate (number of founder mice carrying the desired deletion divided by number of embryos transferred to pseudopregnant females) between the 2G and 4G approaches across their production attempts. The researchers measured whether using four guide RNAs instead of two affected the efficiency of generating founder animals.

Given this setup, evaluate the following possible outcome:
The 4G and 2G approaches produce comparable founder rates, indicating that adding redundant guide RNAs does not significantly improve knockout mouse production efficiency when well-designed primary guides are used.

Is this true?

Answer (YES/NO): YES